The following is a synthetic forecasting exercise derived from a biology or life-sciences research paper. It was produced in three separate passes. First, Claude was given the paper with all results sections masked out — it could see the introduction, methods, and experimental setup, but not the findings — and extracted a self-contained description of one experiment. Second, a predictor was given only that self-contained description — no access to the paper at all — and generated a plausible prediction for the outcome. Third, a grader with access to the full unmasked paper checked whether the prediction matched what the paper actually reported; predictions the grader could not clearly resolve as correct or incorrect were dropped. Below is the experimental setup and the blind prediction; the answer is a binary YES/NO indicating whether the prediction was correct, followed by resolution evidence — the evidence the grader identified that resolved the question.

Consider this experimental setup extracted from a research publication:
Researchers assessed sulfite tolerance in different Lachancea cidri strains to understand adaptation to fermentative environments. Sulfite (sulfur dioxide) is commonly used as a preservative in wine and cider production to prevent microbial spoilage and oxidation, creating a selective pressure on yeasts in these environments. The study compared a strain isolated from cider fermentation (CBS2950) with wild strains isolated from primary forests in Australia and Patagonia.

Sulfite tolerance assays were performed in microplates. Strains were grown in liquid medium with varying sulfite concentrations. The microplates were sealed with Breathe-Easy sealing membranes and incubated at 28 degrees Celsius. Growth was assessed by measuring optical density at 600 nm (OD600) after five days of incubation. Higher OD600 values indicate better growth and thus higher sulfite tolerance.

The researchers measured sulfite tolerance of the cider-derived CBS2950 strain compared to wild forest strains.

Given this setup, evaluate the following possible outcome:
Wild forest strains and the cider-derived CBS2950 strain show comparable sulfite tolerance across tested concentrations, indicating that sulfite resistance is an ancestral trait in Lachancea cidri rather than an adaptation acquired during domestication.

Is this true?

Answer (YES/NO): NO